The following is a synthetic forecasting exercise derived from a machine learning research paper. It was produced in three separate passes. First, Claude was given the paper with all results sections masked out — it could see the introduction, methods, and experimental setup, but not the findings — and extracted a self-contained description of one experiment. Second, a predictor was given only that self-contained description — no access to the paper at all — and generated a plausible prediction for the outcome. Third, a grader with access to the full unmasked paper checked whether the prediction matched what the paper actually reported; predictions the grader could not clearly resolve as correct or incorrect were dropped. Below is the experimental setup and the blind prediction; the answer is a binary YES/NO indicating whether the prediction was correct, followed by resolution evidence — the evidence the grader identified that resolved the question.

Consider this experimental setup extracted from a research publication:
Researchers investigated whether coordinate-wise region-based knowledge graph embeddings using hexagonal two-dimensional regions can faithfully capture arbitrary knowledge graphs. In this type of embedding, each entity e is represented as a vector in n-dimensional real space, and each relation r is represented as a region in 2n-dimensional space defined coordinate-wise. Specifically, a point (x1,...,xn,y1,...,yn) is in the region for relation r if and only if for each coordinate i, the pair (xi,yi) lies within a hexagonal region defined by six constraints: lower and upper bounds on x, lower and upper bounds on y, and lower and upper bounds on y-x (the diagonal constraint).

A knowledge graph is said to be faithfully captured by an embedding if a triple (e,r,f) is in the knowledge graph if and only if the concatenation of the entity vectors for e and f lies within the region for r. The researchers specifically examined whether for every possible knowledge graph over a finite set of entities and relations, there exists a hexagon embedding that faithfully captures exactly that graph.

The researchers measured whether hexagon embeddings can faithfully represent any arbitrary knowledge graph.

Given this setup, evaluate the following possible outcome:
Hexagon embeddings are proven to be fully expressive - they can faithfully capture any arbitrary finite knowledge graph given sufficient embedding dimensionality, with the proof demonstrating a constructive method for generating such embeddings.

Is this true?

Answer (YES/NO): NO